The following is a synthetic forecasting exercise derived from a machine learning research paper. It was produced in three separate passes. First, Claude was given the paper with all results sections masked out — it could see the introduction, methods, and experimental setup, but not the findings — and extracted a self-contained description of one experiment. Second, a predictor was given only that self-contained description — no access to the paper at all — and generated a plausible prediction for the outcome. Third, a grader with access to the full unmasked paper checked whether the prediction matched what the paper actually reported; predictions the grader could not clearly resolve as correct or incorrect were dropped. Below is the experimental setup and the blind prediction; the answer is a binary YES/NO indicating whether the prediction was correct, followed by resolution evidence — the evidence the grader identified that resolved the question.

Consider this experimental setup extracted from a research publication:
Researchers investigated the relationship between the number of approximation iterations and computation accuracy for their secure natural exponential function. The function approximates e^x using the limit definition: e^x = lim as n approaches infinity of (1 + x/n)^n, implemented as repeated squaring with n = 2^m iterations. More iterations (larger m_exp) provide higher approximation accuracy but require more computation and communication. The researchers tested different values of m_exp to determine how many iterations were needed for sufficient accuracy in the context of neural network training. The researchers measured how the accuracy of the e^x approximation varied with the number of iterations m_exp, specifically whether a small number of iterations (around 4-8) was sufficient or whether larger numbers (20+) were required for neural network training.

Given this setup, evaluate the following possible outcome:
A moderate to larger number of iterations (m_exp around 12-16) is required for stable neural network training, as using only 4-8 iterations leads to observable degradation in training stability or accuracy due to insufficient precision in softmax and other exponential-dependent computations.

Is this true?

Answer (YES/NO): NO